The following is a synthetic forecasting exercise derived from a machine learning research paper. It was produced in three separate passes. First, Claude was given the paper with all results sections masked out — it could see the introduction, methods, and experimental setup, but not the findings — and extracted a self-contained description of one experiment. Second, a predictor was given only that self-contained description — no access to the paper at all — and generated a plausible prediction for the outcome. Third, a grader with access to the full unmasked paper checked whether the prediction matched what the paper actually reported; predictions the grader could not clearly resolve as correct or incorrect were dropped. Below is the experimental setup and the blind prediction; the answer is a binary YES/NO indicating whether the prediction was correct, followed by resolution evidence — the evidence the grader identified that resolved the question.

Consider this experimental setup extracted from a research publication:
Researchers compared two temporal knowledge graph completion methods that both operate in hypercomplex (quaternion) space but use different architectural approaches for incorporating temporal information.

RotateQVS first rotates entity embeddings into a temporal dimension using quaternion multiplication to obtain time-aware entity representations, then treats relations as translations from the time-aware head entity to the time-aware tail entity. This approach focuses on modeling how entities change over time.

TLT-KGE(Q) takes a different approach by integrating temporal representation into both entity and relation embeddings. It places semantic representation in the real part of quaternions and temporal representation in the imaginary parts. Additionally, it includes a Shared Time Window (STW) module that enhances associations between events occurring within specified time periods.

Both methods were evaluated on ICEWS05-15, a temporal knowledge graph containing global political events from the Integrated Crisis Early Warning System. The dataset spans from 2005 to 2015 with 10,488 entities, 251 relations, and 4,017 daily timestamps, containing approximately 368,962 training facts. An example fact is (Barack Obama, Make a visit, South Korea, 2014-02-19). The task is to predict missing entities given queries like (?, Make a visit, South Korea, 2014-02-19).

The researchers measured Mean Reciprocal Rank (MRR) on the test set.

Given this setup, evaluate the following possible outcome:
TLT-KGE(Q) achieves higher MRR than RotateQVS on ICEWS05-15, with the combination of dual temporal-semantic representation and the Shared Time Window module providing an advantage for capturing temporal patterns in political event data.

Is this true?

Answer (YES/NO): YES